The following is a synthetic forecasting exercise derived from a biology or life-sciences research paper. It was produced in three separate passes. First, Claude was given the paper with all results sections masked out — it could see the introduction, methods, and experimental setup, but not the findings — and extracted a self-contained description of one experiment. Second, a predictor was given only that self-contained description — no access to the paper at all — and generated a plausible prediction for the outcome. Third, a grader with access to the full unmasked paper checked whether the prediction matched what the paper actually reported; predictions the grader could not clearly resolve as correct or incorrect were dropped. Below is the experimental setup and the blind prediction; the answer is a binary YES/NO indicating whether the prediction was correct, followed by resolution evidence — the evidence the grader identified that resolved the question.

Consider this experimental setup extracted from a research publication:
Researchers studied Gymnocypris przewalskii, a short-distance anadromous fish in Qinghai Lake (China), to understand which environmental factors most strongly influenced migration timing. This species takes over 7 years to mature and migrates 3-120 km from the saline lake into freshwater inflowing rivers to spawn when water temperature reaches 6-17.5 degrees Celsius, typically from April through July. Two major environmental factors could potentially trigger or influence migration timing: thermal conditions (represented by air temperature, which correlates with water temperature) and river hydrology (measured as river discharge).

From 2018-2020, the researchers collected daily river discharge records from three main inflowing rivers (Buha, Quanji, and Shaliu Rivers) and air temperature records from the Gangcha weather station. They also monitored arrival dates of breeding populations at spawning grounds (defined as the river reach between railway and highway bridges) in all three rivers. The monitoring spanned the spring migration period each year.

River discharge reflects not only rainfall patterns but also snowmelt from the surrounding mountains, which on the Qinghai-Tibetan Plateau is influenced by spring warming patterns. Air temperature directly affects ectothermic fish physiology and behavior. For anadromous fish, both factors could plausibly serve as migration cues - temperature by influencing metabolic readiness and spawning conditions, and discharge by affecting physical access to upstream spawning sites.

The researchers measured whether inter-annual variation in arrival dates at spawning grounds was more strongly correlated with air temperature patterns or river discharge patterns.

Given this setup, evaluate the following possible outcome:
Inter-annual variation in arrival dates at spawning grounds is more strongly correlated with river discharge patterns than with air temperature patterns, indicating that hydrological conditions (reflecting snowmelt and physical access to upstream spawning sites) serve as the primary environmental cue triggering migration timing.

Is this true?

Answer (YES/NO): NO